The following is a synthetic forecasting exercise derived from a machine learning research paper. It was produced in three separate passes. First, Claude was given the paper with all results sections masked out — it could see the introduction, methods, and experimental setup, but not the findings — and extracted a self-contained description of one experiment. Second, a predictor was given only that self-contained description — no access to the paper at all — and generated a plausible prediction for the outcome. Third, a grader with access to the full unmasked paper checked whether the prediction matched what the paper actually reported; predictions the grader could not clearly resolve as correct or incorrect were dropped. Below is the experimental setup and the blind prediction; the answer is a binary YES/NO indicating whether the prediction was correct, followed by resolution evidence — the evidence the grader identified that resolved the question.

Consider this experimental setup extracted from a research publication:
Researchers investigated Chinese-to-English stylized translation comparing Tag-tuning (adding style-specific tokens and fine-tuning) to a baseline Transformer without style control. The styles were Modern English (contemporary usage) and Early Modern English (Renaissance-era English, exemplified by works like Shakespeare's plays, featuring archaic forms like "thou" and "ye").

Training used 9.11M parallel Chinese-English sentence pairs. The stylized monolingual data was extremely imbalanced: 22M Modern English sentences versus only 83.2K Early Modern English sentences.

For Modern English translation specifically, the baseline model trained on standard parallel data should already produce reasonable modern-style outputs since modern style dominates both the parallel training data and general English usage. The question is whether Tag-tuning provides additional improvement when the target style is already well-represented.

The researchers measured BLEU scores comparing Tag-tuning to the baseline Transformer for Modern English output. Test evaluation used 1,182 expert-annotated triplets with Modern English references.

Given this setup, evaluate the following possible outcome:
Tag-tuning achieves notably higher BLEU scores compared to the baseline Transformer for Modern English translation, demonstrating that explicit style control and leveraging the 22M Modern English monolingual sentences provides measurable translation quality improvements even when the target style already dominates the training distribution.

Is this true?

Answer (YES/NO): NO